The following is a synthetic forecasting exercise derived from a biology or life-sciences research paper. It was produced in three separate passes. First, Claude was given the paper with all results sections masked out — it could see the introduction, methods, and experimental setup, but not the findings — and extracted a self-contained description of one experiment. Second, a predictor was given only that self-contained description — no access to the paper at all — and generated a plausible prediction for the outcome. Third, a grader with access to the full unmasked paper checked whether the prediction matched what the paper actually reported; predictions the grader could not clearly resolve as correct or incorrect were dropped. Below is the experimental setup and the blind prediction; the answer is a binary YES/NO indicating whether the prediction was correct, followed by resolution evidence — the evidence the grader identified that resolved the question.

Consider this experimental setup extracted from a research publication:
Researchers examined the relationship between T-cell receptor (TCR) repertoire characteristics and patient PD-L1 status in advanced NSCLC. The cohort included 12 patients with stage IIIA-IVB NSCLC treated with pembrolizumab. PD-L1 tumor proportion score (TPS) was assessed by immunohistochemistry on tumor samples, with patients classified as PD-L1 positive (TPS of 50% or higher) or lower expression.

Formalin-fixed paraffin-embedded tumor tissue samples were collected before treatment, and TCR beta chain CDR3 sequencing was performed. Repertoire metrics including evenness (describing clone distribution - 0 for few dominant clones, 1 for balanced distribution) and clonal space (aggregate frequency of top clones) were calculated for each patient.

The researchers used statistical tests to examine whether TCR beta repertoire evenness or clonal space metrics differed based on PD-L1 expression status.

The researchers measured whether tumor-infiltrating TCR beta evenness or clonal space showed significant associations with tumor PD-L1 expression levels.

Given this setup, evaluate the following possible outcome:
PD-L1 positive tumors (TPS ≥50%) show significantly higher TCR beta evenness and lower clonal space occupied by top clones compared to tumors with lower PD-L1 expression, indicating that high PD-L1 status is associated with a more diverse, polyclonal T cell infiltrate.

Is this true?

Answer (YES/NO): NO